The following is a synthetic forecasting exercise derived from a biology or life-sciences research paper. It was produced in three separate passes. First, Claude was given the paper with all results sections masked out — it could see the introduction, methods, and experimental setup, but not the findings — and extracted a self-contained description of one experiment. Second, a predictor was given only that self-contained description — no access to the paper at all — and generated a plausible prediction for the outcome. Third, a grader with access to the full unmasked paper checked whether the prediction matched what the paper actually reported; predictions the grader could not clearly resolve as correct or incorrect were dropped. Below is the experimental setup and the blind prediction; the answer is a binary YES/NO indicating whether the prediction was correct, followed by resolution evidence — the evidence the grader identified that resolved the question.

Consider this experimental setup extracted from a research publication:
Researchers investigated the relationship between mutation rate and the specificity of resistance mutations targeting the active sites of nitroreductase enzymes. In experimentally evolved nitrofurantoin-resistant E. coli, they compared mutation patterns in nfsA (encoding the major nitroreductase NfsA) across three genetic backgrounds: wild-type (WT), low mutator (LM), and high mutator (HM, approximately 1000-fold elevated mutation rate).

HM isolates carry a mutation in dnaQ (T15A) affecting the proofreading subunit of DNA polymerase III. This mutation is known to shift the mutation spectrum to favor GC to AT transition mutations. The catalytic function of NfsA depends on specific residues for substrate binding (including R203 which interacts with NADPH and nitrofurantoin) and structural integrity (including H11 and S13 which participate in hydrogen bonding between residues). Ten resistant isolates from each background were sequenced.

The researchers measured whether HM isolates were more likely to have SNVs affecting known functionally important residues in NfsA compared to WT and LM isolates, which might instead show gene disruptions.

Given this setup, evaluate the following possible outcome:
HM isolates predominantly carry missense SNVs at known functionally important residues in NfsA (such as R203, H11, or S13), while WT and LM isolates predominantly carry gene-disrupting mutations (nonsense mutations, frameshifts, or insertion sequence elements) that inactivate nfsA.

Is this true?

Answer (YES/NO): YES